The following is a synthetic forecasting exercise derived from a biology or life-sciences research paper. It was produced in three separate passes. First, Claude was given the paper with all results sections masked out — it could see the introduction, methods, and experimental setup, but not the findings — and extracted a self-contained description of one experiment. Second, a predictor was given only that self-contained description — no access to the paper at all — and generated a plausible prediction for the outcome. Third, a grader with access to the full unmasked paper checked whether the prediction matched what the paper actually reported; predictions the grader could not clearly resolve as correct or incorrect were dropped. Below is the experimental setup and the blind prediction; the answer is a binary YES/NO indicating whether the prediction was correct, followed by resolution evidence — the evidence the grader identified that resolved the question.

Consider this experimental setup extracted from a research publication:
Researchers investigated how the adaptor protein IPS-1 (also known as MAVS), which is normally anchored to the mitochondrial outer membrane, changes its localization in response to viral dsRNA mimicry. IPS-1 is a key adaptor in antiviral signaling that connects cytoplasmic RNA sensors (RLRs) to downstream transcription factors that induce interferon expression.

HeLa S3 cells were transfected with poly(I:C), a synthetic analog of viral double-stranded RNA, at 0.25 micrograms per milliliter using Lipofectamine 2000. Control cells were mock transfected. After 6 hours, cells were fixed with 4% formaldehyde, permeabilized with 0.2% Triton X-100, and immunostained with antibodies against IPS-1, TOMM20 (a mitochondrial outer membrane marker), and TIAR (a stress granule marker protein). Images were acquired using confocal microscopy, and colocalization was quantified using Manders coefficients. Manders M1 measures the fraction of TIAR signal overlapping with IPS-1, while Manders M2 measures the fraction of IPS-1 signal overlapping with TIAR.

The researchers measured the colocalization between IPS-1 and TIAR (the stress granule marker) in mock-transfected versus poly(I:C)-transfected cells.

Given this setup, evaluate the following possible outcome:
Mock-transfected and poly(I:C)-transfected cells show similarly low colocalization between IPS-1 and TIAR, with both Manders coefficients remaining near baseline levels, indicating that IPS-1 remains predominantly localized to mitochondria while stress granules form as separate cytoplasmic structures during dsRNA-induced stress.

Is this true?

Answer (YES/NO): NO